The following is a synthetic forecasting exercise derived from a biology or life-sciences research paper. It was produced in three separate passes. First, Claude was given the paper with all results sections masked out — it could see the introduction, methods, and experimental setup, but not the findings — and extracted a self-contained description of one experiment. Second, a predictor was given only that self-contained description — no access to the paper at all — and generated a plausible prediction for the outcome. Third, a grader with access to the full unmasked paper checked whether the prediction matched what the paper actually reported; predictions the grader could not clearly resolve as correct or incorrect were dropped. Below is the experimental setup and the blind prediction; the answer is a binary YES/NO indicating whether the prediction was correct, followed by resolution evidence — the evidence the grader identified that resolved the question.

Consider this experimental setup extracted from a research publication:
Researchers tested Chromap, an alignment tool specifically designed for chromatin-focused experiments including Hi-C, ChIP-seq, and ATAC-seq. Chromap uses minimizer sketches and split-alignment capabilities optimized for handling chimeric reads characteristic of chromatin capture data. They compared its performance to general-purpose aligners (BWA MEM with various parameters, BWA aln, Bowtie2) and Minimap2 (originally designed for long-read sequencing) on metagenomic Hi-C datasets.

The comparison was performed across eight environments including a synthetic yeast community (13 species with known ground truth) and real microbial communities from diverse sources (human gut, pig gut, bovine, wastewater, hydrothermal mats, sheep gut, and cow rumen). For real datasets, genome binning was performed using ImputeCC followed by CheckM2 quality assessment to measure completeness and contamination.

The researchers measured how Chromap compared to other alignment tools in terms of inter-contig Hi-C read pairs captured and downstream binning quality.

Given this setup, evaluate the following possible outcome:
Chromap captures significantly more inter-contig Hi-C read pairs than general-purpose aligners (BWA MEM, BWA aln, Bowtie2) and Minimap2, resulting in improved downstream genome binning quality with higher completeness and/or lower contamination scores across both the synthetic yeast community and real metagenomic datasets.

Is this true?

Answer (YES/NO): NO